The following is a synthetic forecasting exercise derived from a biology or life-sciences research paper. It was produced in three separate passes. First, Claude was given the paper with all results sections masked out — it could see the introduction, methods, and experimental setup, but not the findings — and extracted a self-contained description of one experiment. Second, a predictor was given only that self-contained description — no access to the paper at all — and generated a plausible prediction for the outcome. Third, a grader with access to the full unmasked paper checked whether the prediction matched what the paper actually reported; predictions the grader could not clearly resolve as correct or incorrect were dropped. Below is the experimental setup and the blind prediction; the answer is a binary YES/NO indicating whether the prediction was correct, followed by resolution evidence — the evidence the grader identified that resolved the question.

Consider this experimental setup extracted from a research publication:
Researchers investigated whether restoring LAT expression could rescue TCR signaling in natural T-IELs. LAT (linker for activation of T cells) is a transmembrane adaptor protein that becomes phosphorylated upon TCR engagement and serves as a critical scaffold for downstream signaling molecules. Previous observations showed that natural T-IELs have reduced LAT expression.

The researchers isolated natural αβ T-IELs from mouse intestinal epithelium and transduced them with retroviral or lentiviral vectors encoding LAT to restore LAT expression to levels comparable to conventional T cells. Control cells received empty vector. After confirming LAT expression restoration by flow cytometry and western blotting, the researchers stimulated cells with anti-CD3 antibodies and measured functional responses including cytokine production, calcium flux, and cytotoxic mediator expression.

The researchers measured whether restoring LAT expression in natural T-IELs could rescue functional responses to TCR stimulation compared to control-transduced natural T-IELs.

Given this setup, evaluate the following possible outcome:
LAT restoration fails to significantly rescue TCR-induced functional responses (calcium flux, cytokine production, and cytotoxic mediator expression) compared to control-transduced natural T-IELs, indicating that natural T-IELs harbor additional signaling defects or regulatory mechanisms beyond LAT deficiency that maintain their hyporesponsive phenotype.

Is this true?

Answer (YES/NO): NO